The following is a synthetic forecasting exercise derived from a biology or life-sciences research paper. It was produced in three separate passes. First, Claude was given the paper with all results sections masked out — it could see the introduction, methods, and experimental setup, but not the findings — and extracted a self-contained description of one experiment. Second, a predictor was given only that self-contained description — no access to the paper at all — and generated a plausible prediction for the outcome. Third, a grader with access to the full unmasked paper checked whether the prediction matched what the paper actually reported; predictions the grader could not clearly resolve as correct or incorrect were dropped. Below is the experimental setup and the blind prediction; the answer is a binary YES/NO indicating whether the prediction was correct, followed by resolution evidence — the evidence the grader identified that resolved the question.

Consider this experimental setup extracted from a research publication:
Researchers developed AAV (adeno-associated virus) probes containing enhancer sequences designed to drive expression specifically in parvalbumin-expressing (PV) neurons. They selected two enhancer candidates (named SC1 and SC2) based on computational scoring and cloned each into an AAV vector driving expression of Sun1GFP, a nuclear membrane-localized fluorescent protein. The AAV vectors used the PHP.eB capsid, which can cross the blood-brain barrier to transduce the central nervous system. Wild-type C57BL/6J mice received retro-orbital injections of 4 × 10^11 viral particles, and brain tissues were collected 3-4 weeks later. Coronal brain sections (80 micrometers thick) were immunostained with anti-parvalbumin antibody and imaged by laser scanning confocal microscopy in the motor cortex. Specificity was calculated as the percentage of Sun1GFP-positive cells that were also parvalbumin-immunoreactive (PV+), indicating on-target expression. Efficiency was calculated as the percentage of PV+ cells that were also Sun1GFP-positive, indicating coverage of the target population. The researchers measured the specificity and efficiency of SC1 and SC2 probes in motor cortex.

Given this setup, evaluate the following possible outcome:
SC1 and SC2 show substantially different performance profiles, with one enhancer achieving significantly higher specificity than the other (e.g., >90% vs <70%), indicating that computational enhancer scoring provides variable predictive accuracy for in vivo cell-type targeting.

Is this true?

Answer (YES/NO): NO